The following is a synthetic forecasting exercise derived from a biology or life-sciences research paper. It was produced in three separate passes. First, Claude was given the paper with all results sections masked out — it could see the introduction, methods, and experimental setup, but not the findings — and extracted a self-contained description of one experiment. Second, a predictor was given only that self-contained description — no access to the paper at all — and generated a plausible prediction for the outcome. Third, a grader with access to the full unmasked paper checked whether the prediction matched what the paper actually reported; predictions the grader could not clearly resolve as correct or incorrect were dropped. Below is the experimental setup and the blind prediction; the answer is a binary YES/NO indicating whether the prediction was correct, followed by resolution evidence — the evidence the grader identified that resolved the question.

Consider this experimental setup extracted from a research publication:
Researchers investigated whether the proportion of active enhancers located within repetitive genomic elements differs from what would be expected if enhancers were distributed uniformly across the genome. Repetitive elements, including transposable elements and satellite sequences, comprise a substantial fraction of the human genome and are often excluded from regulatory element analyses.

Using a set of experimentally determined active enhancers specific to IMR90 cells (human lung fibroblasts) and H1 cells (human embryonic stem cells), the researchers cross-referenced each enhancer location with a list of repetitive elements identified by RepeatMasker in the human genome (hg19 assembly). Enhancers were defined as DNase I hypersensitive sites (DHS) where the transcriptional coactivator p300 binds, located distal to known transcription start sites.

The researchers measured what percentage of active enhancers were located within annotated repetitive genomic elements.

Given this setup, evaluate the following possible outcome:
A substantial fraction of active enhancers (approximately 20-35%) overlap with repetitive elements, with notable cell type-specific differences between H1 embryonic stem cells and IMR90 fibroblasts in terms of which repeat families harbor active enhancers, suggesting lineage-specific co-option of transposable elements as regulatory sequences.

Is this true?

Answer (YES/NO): NO